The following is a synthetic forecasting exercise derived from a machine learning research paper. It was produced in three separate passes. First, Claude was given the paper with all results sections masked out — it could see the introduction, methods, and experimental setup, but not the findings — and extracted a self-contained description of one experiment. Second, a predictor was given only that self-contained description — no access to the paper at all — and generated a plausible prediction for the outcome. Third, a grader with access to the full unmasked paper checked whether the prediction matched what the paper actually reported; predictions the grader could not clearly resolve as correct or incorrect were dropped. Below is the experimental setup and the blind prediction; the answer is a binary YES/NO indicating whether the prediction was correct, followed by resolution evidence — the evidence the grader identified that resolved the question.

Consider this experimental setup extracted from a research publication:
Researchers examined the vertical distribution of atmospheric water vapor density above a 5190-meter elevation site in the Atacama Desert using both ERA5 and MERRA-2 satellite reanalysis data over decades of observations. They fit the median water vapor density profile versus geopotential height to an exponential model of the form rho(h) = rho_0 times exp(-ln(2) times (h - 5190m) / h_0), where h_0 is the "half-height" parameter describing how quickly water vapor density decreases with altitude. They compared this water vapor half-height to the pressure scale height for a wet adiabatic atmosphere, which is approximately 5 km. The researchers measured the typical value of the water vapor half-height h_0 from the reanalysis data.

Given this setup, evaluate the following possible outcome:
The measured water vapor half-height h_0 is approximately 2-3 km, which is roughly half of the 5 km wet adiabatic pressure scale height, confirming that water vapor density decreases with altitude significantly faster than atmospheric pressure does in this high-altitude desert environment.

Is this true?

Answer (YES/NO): NO